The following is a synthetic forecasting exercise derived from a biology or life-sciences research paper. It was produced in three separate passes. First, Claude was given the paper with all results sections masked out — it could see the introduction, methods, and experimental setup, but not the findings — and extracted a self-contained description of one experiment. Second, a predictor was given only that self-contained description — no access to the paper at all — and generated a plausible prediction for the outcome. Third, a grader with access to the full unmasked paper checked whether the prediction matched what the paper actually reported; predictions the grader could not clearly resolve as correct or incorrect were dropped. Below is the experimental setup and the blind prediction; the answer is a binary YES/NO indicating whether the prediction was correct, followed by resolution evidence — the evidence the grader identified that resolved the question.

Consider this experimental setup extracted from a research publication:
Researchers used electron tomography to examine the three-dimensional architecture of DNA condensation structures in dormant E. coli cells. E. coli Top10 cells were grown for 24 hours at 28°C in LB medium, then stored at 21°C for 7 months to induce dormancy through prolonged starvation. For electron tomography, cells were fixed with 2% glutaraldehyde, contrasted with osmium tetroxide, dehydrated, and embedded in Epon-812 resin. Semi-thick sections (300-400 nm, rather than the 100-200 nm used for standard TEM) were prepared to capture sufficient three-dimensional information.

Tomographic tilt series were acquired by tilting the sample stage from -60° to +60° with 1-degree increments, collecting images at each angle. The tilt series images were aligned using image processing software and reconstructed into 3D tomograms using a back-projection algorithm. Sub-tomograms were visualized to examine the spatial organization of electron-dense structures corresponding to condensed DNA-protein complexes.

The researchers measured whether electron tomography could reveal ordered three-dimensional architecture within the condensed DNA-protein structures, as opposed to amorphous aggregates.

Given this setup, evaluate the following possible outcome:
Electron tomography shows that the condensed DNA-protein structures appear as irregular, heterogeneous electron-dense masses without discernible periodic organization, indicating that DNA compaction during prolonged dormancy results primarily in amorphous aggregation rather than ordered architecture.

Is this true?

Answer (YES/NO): NO